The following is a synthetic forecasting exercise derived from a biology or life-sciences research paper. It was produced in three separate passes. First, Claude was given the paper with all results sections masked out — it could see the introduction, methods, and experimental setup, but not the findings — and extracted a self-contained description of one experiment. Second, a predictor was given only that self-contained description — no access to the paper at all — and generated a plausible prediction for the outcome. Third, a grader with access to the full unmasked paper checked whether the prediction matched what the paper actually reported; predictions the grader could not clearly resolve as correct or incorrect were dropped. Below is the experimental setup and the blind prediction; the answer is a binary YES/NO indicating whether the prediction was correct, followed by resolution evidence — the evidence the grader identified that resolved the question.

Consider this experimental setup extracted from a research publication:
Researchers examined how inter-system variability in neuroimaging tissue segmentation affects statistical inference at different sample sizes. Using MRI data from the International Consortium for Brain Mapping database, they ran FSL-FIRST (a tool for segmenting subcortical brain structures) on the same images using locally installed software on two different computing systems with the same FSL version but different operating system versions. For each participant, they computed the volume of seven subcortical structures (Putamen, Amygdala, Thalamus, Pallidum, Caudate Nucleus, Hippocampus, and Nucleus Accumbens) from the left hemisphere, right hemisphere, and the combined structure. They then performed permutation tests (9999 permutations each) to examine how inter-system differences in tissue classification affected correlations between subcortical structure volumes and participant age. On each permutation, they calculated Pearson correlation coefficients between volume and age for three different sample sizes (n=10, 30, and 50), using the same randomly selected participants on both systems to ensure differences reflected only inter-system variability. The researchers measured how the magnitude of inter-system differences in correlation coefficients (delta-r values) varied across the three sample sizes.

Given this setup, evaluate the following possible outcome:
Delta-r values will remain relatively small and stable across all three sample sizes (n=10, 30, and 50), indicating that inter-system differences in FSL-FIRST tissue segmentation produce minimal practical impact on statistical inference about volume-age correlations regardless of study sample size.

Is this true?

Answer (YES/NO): NO